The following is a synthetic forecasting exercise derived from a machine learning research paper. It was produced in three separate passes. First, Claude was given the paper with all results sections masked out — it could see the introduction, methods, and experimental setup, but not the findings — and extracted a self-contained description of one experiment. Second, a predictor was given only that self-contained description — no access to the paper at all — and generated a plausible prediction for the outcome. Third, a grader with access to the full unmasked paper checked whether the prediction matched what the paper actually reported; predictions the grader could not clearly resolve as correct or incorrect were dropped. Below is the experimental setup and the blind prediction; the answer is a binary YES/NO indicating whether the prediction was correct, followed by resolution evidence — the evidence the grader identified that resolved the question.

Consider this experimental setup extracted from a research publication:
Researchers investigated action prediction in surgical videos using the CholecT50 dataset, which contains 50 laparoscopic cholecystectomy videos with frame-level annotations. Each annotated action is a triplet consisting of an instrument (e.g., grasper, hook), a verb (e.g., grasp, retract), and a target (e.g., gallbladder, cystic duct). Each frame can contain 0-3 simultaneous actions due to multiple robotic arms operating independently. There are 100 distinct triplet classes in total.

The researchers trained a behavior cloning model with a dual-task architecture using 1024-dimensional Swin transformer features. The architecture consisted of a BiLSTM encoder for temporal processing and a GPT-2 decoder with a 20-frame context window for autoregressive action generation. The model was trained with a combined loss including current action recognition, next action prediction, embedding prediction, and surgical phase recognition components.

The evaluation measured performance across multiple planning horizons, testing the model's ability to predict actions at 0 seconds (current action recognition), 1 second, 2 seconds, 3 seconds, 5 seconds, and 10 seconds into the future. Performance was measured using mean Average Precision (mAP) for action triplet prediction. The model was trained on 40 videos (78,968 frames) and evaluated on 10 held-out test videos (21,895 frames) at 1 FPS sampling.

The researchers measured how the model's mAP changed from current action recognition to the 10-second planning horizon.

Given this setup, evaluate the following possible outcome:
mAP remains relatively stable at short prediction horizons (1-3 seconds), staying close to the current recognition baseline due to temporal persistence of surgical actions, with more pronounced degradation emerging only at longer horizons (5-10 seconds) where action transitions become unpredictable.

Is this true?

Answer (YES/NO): NO